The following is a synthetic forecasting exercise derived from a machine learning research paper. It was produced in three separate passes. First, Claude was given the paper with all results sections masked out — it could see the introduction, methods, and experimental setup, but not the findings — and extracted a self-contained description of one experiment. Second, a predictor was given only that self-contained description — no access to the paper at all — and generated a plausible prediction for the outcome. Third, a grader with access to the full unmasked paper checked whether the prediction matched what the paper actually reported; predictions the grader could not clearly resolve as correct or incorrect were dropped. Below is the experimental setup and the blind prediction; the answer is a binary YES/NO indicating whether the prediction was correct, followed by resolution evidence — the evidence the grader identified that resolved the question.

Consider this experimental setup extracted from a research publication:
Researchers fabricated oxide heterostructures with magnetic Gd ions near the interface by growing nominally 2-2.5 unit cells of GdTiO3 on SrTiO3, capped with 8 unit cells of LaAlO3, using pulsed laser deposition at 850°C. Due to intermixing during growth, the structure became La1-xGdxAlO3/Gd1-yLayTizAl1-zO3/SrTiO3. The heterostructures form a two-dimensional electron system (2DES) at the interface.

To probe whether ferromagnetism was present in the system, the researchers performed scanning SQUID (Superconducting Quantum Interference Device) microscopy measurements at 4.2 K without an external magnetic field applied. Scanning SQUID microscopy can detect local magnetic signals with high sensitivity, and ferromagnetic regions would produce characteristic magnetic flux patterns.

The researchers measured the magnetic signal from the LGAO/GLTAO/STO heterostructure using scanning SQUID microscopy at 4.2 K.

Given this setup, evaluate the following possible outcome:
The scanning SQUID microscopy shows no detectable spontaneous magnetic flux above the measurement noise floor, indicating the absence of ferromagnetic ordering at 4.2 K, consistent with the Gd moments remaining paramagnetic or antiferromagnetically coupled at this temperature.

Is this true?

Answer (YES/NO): YES